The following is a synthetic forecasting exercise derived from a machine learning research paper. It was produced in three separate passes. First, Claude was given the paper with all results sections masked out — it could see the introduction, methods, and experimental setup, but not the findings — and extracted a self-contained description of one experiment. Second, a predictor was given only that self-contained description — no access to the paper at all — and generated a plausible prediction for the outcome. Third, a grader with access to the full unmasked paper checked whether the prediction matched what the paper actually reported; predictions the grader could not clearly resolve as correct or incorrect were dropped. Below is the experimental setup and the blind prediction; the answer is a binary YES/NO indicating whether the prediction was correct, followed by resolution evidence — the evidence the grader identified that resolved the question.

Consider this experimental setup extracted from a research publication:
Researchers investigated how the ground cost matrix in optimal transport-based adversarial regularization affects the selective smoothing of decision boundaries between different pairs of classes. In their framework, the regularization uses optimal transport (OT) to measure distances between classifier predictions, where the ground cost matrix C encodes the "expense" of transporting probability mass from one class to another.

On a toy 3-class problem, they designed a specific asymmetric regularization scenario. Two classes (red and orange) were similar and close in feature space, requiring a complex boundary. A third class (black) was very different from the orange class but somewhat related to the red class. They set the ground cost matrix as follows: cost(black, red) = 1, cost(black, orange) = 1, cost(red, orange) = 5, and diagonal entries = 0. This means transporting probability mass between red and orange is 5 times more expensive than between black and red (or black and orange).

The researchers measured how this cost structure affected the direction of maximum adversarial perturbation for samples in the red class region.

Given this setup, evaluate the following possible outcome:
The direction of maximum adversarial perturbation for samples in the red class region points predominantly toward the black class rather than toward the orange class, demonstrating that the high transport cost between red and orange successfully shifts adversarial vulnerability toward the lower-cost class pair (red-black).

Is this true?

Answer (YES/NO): YES